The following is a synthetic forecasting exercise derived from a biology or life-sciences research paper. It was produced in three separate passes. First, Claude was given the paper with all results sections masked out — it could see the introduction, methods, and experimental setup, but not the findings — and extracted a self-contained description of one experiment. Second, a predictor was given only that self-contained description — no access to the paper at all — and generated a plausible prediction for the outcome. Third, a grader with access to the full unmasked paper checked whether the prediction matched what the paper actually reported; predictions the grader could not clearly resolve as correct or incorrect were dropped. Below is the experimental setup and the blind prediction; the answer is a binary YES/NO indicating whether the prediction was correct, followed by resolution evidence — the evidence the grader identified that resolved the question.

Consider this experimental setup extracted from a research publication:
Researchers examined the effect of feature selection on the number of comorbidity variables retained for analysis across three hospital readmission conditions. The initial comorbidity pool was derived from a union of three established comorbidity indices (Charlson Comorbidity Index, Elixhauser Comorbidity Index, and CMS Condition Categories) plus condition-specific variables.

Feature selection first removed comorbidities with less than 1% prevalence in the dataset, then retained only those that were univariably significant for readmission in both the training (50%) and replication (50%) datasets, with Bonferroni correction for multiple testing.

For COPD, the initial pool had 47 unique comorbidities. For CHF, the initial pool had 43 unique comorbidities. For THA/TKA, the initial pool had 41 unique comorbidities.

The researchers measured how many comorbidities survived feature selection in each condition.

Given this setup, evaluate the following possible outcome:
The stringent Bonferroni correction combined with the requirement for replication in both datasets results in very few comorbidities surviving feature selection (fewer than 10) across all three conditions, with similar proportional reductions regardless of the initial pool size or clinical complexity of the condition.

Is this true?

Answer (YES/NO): NO